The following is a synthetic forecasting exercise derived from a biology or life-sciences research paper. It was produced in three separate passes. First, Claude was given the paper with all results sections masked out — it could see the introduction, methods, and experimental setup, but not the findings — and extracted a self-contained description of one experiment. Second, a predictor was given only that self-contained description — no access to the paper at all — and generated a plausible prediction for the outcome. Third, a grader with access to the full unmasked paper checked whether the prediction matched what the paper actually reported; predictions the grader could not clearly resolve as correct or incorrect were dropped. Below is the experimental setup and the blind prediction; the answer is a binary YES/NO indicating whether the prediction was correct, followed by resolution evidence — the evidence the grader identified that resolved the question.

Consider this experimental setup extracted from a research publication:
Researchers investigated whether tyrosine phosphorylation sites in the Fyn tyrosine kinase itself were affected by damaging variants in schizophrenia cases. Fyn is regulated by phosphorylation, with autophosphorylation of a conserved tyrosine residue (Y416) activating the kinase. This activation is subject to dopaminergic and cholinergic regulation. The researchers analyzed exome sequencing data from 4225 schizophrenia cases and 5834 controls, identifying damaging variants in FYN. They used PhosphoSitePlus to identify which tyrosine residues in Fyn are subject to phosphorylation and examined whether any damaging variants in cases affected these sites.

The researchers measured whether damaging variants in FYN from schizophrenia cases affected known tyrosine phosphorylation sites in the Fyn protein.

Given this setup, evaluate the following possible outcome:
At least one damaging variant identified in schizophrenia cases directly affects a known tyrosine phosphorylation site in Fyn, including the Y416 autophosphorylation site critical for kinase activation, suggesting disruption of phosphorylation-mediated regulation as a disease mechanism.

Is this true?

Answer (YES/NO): NO